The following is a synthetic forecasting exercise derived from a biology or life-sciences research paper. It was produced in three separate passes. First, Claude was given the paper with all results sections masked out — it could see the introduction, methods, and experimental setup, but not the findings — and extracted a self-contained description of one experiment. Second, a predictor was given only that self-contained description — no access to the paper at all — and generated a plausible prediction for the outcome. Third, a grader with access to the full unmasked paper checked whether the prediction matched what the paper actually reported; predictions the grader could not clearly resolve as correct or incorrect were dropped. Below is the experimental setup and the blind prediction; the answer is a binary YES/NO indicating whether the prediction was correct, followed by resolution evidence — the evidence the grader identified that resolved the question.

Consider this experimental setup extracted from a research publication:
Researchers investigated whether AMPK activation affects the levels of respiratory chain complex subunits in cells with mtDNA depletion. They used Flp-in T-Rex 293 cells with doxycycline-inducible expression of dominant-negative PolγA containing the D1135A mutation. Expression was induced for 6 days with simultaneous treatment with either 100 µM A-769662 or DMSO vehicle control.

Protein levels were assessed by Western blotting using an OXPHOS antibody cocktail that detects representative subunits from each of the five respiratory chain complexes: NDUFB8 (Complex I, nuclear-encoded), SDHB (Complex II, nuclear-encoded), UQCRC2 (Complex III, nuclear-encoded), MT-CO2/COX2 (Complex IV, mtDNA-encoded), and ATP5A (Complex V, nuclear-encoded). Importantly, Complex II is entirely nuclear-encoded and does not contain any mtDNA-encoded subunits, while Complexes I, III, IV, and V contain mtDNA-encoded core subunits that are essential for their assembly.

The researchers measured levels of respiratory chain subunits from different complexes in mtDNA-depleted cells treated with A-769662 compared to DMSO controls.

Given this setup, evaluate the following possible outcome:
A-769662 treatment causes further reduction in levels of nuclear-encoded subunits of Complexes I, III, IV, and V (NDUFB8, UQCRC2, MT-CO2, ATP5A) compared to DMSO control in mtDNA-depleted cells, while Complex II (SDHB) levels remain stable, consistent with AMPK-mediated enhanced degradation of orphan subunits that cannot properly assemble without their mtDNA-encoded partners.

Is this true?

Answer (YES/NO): NO